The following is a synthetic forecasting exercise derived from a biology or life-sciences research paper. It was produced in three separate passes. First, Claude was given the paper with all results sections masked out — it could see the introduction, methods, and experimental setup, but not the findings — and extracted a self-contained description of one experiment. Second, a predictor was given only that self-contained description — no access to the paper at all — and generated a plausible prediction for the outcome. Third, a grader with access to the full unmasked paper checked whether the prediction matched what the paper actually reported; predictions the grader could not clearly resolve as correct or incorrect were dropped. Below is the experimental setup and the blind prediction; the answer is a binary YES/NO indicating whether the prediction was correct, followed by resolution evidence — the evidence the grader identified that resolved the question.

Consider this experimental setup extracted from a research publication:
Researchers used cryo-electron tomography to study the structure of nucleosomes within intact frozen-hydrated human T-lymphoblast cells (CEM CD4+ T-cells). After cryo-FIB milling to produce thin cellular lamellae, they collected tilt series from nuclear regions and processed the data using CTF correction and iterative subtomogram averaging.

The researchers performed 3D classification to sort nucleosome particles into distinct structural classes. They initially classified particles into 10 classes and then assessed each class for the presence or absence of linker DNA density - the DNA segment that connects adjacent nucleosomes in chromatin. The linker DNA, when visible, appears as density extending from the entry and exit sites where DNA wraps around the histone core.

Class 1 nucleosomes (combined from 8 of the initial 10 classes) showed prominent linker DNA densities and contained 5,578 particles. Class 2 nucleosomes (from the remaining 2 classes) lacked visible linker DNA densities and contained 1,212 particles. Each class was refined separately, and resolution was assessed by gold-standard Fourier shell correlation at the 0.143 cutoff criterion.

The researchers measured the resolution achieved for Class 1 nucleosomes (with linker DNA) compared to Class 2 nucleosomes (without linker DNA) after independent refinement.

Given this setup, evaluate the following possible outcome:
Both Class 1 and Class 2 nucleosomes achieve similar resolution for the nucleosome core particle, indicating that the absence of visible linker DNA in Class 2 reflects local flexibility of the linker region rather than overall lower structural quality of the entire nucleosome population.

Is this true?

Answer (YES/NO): NO